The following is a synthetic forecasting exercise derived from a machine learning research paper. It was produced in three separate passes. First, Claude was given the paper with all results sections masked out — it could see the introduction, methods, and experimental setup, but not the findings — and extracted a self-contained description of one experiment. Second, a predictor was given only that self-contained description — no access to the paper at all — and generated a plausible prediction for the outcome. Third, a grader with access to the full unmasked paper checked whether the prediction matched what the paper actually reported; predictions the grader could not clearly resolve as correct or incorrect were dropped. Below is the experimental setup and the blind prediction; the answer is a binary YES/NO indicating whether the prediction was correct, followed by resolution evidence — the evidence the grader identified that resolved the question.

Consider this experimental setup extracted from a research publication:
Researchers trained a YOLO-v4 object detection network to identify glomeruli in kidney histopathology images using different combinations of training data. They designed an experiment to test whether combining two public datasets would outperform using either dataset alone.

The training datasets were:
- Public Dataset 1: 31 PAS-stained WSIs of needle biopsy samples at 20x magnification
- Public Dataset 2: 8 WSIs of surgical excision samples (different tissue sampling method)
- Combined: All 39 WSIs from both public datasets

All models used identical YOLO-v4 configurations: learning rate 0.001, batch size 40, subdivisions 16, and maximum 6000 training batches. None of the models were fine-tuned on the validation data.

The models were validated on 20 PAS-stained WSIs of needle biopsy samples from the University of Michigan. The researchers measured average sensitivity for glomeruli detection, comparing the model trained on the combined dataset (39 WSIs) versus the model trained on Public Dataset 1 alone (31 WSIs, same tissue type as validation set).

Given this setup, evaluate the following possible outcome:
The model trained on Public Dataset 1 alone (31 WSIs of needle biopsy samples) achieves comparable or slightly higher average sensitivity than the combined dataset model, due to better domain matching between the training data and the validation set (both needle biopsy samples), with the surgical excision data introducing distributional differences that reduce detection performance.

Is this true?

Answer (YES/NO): YES